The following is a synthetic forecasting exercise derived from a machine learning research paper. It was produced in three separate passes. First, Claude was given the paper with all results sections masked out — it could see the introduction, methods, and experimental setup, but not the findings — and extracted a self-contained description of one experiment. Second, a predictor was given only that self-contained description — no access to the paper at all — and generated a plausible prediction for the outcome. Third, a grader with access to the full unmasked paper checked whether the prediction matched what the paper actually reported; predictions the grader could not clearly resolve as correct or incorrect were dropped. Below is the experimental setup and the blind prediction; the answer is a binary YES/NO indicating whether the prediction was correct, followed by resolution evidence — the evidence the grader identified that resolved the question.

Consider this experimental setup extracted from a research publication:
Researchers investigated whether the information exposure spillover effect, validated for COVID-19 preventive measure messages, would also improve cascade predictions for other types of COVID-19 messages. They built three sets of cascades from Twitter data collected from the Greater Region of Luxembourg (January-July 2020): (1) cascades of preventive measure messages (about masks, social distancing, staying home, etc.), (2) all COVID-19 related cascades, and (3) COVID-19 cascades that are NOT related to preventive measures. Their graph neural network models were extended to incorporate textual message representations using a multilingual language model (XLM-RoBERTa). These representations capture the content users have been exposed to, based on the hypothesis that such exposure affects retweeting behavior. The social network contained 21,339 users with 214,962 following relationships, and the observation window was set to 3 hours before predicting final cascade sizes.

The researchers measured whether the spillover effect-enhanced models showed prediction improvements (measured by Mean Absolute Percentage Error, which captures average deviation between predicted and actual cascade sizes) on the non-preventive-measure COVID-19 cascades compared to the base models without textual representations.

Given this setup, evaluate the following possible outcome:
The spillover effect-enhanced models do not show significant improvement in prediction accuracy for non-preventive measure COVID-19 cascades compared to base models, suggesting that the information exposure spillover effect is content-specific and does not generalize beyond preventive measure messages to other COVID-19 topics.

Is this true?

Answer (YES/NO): NO